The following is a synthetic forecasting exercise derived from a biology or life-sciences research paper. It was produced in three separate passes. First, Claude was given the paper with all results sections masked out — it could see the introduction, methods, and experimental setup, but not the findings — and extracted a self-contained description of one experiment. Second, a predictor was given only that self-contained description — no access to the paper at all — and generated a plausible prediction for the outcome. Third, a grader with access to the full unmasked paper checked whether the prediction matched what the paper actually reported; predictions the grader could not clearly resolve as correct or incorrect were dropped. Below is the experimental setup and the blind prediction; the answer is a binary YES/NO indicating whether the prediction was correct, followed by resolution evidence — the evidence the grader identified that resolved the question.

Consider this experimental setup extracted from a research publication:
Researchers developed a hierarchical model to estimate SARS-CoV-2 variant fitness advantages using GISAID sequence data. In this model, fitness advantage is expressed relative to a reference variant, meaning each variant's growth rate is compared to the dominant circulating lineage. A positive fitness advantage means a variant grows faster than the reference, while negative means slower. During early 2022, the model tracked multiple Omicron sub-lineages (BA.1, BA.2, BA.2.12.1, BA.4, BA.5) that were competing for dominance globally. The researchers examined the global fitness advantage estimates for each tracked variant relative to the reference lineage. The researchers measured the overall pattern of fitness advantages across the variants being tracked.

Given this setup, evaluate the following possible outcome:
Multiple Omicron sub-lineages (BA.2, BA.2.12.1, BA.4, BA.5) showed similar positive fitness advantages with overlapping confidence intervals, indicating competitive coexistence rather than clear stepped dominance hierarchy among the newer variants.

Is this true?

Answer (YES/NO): NO